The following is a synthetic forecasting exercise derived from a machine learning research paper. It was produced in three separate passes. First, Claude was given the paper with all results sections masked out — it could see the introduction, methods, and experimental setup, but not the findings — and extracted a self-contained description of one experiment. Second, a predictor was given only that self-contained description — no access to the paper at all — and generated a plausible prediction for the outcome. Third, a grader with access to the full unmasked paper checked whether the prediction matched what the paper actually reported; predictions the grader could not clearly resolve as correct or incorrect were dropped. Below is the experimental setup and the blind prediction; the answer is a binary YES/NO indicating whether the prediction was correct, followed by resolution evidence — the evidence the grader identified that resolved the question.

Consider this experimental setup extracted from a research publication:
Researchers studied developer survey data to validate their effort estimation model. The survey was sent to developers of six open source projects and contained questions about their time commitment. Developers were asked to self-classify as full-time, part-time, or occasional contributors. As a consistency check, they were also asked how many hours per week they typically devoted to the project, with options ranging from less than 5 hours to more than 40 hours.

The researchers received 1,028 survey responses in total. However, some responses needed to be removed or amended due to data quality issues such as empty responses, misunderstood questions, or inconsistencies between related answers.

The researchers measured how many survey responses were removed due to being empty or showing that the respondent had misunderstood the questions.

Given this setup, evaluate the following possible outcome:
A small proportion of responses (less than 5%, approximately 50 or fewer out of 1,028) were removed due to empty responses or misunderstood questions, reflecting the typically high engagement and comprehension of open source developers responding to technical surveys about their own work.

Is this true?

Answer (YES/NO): NO